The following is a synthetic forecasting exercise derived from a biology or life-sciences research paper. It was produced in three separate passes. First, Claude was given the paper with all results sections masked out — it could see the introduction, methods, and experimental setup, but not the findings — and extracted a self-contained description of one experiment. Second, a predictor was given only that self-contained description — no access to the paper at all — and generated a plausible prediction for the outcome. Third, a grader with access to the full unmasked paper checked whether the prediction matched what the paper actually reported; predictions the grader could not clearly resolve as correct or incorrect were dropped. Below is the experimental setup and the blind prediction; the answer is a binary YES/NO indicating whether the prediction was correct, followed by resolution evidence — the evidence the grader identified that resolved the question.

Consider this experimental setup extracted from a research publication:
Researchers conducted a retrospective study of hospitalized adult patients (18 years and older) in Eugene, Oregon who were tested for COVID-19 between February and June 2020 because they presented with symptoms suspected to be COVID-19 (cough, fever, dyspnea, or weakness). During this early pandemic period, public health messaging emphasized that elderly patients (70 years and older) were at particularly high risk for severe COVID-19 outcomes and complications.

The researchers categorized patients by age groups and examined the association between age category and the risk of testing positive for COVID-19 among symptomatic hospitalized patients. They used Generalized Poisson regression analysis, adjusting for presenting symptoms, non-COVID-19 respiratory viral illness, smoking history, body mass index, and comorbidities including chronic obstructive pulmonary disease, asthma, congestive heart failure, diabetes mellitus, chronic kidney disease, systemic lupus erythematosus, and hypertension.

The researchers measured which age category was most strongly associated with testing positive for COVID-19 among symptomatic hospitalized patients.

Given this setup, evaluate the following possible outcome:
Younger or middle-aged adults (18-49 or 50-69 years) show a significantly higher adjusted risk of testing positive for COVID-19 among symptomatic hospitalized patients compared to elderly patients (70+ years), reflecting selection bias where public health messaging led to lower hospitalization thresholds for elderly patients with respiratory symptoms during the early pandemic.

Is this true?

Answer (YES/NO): YES